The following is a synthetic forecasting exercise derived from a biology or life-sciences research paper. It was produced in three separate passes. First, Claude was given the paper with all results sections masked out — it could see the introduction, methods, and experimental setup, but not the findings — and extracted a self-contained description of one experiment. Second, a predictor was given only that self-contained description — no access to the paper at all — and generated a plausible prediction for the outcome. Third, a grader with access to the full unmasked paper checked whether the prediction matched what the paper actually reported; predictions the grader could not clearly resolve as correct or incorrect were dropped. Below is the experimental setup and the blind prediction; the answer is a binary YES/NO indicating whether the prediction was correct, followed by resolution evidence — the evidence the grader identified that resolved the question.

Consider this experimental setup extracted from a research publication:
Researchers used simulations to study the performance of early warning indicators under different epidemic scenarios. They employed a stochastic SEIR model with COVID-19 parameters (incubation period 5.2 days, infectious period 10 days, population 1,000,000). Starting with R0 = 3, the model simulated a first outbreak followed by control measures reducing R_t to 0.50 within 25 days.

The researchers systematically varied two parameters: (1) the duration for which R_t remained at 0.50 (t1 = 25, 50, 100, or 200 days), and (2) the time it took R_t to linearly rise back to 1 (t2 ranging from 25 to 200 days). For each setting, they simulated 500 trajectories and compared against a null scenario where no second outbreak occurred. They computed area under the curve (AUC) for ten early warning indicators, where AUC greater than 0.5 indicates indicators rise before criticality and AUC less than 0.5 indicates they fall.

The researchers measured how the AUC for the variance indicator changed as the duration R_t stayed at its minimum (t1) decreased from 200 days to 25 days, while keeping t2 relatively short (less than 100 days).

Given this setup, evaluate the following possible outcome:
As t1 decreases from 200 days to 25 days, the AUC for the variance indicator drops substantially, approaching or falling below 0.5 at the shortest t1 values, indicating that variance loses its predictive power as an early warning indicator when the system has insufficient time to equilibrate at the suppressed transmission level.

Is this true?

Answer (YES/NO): NO